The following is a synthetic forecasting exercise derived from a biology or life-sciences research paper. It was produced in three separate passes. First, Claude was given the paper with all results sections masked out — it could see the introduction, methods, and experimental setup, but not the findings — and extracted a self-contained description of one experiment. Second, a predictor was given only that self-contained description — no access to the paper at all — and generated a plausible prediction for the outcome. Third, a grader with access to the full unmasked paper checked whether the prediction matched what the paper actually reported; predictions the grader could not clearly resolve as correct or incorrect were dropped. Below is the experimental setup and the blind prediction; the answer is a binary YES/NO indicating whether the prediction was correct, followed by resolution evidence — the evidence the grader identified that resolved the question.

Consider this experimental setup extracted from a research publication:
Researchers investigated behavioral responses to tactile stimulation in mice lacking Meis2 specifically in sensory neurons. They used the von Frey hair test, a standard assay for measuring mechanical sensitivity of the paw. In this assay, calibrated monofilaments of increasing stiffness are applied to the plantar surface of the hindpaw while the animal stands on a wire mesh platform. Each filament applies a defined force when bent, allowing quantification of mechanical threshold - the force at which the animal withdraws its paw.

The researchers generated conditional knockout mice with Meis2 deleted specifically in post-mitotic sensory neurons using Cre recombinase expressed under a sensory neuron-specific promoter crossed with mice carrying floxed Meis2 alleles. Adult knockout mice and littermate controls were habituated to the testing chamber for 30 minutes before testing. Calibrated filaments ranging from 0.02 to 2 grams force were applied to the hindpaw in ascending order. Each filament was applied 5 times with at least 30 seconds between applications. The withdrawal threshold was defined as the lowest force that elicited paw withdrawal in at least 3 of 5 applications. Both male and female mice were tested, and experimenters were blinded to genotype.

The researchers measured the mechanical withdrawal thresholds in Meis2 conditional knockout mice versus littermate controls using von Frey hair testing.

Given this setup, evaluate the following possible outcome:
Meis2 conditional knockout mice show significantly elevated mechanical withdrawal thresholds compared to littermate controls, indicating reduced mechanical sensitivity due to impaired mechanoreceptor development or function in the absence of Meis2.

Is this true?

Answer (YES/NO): YES